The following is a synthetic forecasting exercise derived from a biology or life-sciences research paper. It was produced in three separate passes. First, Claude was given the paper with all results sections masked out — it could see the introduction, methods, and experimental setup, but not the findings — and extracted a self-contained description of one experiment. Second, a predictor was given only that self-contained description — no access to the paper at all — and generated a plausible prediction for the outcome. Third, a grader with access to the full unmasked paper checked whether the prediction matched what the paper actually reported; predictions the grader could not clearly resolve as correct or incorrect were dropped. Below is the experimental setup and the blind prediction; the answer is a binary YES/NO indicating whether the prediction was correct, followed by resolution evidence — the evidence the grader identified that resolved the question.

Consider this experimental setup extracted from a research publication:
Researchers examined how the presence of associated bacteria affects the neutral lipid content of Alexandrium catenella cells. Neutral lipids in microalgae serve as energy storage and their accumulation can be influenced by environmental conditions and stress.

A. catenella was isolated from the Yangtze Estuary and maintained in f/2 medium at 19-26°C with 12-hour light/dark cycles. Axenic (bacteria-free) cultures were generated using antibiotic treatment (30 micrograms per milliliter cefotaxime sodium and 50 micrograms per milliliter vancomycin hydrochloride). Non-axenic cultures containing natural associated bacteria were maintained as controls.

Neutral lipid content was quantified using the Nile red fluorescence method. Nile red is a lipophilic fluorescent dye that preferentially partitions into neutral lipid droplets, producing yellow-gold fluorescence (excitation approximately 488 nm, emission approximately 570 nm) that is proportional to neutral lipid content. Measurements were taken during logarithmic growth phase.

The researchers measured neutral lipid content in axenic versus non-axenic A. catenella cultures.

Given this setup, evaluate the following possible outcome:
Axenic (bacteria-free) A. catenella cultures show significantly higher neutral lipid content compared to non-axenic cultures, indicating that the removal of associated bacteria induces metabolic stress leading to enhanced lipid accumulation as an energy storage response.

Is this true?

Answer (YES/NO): NO